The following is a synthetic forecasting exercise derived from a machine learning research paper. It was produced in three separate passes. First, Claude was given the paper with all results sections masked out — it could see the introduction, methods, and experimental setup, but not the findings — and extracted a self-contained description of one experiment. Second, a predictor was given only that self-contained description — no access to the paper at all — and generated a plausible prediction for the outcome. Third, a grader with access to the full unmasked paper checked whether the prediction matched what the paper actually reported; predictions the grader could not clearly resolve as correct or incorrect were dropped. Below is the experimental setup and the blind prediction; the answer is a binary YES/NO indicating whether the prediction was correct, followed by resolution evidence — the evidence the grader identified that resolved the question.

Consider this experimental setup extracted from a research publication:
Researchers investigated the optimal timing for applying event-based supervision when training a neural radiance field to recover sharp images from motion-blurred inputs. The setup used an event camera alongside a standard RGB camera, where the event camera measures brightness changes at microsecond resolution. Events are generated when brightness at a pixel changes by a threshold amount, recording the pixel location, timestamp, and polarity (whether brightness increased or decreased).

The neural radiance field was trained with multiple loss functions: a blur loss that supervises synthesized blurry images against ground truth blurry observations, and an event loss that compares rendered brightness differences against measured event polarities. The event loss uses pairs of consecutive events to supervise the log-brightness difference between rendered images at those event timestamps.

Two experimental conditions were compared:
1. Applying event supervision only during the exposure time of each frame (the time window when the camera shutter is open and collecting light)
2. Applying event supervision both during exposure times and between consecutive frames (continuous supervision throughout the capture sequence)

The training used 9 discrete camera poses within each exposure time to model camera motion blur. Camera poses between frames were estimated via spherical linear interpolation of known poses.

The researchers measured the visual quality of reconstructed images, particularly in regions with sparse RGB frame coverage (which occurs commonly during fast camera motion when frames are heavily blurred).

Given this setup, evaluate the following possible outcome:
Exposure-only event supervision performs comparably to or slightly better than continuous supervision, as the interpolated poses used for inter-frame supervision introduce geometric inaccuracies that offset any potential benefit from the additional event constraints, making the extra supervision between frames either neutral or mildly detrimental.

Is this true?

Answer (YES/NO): NO